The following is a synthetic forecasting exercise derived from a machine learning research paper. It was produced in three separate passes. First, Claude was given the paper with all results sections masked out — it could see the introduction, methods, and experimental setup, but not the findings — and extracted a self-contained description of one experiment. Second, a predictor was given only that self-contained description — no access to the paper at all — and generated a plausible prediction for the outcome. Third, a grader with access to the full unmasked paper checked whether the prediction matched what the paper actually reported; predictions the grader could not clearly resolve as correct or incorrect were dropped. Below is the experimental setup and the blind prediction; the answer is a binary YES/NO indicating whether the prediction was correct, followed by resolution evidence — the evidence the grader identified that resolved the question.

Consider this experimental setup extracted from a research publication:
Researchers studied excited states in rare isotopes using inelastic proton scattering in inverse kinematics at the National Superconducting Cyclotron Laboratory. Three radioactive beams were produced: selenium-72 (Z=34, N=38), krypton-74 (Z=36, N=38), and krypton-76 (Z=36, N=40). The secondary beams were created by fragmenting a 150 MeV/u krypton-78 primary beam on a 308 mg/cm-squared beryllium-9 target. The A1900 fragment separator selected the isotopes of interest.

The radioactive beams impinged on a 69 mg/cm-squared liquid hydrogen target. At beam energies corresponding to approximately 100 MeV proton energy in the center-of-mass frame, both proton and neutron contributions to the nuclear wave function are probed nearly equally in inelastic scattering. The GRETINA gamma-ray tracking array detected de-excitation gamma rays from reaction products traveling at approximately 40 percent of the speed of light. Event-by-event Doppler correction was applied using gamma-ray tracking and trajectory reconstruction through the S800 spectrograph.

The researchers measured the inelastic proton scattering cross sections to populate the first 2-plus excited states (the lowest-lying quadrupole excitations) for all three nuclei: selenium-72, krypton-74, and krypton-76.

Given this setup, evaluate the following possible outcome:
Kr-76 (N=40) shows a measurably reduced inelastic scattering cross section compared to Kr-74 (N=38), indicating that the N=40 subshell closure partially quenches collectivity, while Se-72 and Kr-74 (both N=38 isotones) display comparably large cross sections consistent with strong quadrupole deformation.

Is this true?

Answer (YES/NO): NO